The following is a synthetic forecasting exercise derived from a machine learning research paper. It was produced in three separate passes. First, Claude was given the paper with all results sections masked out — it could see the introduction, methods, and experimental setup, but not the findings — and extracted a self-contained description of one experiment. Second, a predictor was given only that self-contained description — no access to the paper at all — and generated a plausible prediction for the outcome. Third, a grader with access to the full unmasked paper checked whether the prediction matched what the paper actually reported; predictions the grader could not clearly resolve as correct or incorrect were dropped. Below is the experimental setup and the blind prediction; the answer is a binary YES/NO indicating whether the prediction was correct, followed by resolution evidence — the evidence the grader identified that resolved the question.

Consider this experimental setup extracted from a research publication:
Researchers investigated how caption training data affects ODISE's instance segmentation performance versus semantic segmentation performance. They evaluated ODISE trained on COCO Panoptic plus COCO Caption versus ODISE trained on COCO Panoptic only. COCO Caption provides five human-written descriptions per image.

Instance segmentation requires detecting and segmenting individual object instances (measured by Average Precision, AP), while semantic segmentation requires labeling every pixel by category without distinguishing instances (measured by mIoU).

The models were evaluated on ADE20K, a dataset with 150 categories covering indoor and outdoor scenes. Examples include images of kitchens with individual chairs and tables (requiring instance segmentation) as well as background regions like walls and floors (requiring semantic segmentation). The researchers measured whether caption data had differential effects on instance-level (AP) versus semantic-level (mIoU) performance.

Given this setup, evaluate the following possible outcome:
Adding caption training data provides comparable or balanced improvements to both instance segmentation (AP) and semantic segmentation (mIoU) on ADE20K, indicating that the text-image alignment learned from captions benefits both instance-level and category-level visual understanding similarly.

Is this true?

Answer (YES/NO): NO